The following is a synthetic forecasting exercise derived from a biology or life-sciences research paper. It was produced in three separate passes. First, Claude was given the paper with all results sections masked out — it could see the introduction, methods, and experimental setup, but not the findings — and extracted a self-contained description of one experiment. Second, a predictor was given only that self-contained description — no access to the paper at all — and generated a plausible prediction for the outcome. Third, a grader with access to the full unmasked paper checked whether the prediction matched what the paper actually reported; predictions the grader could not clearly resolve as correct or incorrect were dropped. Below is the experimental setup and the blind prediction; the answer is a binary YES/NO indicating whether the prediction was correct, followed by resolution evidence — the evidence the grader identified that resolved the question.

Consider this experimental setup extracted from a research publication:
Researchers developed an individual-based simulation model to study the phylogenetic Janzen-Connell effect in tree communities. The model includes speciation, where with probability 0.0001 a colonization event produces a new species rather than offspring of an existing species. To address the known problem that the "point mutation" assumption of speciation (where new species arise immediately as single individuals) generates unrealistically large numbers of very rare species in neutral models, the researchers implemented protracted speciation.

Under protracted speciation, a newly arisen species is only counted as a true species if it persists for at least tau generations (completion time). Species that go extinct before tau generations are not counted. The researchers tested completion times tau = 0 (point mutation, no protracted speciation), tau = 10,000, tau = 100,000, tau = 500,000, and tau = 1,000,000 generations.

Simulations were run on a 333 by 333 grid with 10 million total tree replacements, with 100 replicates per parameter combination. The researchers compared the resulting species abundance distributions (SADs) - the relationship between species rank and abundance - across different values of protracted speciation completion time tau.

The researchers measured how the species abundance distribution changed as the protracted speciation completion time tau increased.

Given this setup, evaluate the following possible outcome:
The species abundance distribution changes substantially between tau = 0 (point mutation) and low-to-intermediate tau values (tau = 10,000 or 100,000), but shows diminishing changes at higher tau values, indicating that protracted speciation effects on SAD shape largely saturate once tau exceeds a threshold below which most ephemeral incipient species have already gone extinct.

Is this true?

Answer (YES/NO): NO